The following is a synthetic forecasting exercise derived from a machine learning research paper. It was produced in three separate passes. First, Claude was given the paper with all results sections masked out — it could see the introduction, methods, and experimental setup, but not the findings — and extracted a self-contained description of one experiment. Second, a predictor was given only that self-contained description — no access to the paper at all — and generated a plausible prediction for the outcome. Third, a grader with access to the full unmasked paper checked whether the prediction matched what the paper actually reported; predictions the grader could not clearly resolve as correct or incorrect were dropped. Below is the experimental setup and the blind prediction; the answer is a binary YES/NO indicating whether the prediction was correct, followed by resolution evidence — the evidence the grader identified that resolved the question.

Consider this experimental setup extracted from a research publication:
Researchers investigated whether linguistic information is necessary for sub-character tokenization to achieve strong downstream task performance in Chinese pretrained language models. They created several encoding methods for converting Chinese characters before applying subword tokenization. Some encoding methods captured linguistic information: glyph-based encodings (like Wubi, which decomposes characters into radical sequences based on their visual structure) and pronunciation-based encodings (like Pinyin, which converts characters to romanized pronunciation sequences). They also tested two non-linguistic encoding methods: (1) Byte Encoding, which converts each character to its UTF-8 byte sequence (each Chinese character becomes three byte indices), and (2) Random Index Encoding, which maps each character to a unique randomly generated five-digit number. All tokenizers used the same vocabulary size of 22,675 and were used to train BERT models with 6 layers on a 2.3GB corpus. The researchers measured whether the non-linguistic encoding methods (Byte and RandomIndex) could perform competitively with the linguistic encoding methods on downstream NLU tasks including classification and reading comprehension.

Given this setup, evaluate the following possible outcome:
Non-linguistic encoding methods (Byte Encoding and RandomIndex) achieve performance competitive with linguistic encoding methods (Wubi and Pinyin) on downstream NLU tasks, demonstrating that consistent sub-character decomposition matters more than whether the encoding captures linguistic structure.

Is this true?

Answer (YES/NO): YES